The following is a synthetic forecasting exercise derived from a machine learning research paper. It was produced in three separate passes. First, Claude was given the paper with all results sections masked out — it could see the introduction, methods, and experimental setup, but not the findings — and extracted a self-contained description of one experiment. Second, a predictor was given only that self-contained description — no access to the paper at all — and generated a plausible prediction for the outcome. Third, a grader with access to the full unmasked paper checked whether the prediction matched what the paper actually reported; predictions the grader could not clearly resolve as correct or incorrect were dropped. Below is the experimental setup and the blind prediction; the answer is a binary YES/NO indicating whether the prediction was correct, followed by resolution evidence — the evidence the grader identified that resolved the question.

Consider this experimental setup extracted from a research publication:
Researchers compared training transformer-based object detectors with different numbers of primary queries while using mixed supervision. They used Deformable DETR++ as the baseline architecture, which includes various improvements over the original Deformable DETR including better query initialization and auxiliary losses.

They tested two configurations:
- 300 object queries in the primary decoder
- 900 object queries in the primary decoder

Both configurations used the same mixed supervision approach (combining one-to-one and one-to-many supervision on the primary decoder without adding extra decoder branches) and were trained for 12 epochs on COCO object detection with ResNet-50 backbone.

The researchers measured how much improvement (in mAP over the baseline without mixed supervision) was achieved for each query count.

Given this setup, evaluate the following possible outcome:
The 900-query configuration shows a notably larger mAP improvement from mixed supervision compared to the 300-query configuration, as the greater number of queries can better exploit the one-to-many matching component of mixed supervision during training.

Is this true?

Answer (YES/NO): YES